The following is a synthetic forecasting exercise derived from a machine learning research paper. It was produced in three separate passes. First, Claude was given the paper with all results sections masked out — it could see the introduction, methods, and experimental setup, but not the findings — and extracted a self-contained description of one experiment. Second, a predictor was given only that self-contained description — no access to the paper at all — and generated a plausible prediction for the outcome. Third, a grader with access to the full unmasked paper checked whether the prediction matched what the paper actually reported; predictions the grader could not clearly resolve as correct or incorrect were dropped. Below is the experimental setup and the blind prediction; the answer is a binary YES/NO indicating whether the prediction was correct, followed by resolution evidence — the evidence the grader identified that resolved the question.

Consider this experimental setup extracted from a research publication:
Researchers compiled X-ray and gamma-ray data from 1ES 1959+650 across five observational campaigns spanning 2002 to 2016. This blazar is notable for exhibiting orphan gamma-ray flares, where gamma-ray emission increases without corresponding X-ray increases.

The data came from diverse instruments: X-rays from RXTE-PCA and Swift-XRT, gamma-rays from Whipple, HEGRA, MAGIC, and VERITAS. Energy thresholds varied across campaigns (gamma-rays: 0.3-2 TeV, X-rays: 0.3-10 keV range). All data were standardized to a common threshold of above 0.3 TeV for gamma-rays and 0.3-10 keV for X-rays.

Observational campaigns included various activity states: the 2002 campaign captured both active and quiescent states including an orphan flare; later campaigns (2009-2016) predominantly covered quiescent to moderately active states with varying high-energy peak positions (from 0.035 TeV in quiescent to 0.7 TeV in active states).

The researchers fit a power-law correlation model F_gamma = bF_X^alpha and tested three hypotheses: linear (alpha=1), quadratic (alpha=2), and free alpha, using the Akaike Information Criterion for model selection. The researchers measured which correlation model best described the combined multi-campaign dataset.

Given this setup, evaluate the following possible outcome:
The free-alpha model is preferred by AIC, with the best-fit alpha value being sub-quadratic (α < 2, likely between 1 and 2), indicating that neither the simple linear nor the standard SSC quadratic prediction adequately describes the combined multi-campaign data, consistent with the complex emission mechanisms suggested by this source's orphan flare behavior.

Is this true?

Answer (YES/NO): NO